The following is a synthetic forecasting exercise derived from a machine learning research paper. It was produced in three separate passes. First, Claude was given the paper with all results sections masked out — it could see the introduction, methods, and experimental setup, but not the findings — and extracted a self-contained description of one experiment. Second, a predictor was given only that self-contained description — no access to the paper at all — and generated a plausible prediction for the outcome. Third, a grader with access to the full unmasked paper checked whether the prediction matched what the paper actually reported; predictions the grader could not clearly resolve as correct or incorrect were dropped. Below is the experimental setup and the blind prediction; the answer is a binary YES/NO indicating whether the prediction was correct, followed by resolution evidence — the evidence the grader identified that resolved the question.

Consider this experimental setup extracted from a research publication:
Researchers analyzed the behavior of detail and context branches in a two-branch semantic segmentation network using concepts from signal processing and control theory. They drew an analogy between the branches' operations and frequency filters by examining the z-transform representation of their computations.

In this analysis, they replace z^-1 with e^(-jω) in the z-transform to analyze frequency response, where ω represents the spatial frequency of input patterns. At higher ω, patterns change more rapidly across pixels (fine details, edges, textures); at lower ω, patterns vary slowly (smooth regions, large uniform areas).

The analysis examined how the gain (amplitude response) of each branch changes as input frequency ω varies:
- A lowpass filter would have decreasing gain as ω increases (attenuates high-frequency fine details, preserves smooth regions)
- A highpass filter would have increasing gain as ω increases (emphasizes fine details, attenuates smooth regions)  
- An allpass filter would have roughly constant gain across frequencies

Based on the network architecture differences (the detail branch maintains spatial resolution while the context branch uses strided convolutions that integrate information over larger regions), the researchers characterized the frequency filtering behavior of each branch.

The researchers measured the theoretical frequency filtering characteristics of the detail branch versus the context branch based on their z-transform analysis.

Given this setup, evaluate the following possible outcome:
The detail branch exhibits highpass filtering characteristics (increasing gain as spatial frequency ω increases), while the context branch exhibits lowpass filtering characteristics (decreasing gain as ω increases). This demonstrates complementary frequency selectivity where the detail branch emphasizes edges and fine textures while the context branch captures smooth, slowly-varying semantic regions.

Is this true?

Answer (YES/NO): NO